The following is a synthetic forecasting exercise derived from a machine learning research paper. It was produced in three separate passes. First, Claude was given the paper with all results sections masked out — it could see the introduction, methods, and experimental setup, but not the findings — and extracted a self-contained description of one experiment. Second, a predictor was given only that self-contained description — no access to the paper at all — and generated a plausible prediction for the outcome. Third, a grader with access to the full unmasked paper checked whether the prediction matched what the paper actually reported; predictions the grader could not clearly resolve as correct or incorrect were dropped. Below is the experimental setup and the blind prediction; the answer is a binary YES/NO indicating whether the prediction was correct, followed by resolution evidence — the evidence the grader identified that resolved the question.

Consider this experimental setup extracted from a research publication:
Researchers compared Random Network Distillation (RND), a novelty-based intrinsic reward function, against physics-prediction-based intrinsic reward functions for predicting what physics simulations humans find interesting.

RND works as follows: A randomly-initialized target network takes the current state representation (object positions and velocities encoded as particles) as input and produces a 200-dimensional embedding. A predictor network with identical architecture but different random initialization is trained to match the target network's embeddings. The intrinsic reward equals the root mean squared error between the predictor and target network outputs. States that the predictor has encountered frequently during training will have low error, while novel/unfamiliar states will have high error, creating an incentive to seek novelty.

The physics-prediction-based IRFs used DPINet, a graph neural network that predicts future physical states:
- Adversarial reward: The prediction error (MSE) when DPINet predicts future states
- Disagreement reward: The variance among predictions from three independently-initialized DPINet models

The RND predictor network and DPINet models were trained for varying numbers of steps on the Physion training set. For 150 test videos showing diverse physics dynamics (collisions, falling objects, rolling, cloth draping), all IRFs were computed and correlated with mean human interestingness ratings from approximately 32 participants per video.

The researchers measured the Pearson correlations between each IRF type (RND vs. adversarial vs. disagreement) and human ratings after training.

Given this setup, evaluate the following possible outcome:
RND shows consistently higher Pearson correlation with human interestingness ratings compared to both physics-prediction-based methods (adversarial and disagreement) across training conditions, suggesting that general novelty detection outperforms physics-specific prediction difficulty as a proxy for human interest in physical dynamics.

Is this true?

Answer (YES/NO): NO